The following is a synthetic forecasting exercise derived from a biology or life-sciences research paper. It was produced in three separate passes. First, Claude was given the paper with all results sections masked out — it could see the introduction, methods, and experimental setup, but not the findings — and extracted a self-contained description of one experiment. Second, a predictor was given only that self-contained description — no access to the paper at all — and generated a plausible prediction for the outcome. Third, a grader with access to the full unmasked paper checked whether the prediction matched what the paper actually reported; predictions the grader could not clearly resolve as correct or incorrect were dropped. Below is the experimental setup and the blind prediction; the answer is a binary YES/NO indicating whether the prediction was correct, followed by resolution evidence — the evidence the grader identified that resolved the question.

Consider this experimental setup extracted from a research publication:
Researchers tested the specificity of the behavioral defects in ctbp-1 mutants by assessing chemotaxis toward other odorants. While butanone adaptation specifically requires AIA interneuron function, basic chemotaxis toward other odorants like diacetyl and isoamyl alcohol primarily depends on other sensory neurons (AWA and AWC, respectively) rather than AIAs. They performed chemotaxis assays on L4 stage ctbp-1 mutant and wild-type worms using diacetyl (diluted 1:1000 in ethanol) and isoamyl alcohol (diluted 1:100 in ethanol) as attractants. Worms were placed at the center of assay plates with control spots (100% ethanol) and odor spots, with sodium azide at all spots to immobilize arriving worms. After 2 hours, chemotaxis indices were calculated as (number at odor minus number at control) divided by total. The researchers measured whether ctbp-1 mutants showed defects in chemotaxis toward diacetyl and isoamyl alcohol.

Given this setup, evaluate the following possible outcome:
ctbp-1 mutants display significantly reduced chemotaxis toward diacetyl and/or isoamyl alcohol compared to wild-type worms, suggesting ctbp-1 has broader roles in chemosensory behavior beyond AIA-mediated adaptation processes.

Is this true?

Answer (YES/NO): YES